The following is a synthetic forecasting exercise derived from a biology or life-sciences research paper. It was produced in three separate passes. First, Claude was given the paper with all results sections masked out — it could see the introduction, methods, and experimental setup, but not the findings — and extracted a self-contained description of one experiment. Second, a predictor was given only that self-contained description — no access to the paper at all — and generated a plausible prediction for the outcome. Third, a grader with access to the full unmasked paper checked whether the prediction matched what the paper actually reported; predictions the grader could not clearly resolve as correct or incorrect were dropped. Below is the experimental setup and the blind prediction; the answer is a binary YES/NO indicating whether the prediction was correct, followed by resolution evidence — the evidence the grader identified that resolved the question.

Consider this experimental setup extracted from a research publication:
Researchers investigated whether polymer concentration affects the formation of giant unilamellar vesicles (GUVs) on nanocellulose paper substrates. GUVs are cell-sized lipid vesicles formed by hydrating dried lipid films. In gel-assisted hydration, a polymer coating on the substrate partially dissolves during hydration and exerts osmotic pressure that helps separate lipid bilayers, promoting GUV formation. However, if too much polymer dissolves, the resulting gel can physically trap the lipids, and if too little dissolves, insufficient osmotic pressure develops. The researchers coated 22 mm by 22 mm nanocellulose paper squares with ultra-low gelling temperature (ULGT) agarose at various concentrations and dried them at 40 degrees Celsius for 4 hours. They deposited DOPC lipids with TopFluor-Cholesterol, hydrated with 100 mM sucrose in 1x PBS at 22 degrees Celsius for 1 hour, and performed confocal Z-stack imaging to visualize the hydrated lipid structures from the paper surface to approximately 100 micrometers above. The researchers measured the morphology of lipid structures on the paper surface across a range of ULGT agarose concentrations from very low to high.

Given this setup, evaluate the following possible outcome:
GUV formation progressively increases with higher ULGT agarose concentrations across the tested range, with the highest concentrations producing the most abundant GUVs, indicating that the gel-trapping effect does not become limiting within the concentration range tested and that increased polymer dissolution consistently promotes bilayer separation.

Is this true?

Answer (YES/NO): NO